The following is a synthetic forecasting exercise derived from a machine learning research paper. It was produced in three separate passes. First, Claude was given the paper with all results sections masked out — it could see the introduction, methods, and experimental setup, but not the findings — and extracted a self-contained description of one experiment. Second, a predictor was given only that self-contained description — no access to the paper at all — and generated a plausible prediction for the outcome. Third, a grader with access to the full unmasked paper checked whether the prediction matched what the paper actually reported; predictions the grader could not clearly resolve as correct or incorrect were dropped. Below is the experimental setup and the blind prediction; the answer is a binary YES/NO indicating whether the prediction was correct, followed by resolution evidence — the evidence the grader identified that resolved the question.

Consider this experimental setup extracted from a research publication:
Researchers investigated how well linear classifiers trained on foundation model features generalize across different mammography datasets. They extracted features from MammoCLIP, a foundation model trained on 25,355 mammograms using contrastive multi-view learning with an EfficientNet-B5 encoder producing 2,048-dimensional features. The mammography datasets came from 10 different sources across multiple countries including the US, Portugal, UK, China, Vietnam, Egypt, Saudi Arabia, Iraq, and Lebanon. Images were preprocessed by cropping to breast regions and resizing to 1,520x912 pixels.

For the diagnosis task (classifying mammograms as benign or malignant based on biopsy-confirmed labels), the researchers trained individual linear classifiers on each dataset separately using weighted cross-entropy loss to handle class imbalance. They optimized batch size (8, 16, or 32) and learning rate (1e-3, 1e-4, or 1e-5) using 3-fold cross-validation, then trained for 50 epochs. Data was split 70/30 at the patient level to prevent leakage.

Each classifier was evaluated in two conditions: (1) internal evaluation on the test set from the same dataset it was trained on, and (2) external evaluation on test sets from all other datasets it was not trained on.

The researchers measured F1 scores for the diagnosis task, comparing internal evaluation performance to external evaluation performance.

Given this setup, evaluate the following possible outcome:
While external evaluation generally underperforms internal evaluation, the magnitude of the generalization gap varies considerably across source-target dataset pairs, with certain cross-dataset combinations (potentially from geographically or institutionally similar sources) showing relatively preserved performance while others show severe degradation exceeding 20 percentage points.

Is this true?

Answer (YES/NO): NO